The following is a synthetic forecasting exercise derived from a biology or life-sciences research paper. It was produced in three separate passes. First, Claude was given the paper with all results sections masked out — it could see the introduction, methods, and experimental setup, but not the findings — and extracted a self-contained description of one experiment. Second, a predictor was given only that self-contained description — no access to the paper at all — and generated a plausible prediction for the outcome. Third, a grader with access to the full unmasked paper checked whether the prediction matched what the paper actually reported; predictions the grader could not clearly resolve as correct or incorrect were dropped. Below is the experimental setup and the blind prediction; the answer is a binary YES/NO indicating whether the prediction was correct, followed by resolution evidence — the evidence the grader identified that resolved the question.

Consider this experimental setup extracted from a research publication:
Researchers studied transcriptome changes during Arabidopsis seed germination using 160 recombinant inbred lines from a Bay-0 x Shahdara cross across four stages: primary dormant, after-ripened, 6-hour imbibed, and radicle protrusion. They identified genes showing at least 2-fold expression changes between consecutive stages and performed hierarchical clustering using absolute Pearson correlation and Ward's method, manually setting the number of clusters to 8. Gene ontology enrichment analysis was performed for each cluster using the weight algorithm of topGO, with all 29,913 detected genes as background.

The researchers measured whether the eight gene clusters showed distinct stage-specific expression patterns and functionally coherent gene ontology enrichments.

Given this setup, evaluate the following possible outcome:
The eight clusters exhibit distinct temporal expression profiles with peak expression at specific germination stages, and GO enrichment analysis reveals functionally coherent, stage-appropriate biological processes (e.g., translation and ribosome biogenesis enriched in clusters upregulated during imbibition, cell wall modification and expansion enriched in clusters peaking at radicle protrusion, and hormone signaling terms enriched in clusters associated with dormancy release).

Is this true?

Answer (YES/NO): NO